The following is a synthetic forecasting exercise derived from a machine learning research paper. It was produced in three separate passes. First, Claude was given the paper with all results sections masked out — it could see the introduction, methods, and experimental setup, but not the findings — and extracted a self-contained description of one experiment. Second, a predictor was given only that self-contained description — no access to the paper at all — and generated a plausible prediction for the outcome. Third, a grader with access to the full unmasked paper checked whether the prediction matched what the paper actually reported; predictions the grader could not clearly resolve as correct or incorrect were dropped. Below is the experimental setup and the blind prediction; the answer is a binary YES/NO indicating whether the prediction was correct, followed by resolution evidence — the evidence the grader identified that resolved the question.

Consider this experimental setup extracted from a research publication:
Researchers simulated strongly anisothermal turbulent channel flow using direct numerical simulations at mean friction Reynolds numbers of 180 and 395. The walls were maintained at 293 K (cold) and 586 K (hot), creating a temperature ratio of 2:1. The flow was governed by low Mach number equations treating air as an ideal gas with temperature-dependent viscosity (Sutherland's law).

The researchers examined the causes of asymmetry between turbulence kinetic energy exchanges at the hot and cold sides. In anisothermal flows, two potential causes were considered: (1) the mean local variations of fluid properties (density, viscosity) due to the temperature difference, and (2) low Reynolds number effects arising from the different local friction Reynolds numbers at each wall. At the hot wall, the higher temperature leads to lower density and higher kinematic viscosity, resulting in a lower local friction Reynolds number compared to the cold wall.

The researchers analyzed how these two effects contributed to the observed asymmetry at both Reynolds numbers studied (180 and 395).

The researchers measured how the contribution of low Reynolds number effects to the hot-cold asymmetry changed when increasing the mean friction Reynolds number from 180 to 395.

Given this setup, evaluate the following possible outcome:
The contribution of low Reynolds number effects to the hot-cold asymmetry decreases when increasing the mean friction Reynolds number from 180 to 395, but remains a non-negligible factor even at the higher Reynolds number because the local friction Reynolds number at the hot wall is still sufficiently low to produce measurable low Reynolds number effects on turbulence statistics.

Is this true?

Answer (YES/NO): YES